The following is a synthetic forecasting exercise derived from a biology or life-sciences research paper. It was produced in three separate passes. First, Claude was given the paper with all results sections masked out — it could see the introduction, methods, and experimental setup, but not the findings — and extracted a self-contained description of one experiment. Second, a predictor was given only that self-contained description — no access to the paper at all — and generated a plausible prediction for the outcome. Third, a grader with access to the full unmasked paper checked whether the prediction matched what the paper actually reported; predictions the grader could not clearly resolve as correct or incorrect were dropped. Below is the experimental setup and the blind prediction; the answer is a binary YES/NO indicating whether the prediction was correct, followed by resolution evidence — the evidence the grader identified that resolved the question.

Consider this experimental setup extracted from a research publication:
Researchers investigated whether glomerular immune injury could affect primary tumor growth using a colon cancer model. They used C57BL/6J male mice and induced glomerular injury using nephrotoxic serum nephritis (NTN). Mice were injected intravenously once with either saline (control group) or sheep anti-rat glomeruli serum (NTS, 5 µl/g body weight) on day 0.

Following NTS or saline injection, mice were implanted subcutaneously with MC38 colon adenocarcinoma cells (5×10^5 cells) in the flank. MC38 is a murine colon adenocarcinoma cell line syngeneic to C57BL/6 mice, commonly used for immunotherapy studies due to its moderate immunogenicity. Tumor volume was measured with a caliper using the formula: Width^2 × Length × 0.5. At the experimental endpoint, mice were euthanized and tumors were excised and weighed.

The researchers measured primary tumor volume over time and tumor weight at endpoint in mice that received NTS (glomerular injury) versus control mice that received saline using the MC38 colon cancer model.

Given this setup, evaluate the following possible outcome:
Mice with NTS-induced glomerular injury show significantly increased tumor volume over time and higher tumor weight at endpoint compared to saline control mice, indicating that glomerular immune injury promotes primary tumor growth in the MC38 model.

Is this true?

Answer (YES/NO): NO